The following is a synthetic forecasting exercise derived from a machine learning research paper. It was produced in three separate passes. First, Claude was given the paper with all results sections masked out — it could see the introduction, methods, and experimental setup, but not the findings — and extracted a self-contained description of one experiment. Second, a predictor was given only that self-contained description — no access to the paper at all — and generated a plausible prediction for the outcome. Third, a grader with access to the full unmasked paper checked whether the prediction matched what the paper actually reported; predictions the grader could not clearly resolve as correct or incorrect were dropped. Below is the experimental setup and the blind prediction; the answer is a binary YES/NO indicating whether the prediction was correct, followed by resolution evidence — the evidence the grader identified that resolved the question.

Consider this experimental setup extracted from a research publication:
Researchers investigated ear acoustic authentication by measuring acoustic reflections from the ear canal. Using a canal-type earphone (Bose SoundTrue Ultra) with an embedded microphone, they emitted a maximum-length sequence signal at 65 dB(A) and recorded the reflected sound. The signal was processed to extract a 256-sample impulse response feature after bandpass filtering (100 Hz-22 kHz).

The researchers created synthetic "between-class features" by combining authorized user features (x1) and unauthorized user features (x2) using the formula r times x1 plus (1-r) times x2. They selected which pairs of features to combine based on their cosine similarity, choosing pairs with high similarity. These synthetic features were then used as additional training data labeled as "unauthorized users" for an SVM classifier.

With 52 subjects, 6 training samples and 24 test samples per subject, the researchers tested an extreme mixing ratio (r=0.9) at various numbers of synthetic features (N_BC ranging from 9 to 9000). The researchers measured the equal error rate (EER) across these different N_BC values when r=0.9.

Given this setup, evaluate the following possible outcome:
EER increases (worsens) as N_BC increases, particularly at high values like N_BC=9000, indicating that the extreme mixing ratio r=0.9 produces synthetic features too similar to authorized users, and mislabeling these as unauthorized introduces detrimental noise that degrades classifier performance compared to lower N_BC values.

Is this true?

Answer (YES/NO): NO